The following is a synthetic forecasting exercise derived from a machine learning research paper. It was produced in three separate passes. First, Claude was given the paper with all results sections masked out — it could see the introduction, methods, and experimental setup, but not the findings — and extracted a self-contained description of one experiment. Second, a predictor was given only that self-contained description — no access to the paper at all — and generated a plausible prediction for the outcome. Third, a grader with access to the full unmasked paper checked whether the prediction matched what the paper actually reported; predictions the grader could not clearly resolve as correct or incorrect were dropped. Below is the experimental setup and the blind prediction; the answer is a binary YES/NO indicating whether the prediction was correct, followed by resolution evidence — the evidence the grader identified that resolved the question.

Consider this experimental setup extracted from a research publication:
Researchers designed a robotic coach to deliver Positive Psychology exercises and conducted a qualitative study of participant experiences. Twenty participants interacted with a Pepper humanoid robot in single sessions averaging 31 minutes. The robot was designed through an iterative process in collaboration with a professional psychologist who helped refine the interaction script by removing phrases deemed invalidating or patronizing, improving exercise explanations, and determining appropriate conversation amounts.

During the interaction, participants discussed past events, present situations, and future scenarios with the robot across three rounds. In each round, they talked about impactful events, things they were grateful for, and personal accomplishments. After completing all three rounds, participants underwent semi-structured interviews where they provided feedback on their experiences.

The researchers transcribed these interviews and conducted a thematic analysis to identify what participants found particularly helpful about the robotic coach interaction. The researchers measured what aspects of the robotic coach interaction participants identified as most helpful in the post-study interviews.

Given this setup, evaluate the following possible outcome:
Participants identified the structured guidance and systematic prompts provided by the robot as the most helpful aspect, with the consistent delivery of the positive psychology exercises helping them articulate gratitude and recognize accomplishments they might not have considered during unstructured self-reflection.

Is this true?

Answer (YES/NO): YES